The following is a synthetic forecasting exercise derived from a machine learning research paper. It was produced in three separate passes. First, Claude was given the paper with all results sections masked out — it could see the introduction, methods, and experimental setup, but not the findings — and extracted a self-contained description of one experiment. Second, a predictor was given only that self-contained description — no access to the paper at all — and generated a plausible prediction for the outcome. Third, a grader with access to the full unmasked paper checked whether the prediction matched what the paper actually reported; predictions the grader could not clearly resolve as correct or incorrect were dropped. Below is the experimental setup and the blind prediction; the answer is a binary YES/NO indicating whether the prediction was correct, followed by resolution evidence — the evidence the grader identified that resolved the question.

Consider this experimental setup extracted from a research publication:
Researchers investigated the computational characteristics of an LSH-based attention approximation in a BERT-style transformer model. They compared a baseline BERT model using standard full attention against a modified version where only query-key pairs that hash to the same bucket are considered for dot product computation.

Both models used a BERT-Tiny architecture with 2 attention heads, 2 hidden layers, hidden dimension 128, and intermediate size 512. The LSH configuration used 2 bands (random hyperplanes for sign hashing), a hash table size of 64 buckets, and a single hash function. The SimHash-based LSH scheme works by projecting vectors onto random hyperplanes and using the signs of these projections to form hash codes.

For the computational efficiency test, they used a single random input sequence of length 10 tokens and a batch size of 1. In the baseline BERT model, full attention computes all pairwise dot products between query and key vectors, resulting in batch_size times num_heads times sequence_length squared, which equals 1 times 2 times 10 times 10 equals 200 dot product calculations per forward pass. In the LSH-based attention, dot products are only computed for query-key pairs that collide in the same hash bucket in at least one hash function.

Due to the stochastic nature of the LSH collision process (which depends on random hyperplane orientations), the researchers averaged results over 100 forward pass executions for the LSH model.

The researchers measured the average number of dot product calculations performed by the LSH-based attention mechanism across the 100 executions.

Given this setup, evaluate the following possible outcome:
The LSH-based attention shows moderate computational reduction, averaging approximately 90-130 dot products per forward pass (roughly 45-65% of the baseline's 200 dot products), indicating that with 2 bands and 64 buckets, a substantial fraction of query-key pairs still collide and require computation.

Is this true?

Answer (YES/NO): NO